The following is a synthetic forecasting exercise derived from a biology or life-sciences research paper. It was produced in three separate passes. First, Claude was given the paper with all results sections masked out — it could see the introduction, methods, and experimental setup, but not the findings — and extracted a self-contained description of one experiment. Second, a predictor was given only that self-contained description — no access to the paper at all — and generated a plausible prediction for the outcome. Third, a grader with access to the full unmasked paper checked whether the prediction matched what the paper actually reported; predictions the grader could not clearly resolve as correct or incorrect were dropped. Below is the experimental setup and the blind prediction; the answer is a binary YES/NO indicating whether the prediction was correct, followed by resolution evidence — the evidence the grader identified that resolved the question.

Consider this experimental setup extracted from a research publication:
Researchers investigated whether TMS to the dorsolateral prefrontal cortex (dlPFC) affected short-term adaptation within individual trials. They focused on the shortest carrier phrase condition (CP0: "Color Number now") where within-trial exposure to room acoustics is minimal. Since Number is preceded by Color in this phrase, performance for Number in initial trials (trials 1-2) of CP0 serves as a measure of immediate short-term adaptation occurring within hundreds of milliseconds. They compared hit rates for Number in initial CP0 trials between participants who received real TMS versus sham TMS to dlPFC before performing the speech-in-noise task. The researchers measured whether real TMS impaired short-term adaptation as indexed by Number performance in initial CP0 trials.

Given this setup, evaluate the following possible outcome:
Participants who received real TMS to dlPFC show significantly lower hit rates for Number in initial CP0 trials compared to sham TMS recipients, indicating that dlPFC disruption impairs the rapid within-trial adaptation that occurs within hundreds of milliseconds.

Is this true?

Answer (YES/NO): NO